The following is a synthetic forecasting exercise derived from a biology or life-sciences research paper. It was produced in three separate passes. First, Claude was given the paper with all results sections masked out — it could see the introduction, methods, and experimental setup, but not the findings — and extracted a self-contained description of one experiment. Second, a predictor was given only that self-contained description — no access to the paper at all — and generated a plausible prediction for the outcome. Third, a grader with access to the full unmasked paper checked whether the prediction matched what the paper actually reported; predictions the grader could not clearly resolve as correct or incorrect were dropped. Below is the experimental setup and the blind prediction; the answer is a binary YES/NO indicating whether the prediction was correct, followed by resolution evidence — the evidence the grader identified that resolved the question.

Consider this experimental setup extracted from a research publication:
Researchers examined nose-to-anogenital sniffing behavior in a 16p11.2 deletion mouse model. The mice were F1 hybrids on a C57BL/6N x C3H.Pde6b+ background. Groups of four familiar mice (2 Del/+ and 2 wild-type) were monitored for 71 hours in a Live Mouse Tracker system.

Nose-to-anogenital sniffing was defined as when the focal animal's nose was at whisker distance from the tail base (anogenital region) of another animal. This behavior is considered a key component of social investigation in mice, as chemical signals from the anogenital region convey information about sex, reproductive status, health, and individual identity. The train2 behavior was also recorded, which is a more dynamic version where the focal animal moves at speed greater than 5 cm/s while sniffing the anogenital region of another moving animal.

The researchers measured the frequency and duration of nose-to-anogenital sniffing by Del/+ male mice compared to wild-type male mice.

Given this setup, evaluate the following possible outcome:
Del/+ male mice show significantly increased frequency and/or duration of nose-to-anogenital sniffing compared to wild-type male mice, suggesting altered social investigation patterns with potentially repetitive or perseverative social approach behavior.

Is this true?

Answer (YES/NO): NO